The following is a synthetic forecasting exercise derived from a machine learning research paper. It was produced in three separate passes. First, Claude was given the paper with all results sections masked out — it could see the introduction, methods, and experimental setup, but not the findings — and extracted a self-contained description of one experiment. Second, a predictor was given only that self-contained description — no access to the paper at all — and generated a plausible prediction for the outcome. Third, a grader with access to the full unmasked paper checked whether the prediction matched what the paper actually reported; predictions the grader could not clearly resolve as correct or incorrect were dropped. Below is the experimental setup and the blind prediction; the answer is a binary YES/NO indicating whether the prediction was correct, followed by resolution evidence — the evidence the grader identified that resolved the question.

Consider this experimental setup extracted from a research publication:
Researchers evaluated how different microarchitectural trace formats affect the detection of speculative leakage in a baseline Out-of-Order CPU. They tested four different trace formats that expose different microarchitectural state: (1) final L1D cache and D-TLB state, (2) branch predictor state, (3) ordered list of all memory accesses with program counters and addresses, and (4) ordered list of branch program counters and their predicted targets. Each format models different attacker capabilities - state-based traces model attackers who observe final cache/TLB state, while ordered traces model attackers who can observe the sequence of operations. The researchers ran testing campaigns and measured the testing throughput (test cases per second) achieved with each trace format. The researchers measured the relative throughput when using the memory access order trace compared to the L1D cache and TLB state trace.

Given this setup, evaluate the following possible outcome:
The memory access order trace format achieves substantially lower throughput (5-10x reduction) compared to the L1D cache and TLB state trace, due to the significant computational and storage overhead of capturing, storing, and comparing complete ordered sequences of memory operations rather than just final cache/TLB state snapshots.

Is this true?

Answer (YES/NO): YES